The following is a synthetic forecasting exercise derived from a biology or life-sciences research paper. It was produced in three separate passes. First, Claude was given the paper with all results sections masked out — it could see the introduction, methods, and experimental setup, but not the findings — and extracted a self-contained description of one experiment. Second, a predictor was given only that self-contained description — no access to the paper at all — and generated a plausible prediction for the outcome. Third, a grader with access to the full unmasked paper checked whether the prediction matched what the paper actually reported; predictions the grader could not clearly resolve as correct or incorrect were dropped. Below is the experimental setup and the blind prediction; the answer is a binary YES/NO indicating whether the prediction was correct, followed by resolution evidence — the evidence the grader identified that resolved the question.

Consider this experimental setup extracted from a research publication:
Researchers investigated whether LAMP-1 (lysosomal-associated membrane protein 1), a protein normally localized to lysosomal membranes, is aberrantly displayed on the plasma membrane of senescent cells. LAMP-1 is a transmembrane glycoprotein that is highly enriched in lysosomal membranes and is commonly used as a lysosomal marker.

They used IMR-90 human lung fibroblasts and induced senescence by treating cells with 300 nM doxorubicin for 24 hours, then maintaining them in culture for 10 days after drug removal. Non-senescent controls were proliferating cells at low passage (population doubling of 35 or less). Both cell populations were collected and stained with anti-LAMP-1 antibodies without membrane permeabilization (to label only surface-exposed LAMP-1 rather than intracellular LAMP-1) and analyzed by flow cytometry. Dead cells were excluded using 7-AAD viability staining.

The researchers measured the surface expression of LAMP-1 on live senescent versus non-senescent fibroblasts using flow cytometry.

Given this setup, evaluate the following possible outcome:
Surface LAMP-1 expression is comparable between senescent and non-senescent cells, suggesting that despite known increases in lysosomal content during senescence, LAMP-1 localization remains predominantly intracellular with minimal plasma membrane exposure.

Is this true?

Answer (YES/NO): NO